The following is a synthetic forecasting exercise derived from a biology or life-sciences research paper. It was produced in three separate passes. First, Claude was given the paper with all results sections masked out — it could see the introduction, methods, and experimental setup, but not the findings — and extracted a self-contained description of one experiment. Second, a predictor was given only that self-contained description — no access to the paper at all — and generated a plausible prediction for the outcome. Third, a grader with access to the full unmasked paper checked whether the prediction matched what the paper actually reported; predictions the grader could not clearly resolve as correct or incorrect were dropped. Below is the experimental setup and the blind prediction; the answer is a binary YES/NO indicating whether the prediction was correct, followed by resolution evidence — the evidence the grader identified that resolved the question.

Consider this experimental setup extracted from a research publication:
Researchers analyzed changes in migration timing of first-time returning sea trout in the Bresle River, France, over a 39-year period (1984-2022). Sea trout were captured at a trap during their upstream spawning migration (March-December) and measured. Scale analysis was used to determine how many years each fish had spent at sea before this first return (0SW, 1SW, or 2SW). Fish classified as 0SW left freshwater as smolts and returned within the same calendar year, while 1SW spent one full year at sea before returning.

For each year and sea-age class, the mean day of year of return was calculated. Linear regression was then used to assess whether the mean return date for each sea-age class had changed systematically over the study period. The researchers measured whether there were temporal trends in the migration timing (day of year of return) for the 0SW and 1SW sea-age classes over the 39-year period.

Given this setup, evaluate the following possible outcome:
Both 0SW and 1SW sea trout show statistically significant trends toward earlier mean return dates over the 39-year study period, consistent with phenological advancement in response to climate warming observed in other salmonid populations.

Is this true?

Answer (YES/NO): YES